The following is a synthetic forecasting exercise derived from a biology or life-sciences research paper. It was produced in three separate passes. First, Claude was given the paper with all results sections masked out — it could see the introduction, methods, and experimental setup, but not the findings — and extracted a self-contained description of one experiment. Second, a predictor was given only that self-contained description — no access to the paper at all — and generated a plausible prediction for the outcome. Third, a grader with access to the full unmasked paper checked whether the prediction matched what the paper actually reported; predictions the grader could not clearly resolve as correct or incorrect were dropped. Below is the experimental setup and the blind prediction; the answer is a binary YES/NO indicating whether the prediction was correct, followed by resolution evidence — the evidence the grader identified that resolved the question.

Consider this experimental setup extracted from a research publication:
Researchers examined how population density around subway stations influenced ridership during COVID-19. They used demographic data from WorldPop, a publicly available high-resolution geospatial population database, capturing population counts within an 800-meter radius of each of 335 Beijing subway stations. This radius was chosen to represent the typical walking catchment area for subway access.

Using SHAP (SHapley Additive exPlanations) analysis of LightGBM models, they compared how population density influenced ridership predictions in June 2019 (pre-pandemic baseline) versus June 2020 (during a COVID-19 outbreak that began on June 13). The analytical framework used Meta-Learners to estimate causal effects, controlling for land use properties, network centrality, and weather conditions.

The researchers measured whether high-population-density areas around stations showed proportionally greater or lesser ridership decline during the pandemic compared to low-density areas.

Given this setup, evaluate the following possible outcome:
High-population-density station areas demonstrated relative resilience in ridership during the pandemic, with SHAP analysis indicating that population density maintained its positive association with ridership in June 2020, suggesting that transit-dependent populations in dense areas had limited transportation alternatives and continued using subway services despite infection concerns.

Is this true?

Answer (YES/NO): NO